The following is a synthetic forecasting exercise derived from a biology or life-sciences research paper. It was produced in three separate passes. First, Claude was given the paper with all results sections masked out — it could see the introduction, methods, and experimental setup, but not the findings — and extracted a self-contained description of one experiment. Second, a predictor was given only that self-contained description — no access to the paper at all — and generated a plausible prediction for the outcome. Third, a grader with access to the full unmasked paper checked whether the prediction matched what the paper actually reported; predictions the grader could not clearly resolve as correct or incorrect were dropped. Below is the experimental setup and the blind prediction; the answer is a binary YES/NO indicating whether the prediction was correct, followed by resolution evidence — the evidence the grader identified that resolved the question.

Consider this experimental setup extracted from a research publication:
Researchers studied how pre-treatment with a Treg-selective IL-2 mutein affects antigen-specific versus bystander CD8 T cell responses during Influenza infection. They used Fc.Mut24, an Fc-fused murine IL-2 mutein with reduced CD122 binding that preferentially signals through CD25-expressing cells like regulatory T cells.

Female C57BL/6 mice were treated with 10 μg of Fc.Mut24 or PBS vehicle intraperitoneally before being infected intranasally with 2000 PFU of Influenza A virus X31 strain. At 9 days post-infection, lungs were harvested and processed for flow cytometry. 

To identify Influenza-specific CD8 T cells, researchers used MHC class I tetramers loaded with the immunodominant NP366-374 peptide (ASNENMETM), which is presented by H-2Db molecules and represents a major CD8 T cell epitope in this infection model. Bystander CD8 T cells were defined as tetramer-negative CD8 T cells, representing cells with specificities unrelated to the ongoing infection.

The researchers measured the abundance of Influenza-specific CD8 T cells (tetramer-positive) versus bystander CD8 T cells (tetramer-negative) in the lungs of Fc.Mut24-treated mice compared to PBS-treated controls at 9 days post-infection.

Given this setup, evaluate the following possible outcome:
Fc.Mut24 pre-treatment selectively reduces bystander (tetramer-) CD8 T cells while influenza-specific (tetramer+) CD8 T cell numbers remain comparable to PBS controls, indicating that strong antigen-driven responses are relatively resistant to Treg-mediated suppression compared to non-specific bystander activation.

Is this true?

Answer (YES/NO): NO